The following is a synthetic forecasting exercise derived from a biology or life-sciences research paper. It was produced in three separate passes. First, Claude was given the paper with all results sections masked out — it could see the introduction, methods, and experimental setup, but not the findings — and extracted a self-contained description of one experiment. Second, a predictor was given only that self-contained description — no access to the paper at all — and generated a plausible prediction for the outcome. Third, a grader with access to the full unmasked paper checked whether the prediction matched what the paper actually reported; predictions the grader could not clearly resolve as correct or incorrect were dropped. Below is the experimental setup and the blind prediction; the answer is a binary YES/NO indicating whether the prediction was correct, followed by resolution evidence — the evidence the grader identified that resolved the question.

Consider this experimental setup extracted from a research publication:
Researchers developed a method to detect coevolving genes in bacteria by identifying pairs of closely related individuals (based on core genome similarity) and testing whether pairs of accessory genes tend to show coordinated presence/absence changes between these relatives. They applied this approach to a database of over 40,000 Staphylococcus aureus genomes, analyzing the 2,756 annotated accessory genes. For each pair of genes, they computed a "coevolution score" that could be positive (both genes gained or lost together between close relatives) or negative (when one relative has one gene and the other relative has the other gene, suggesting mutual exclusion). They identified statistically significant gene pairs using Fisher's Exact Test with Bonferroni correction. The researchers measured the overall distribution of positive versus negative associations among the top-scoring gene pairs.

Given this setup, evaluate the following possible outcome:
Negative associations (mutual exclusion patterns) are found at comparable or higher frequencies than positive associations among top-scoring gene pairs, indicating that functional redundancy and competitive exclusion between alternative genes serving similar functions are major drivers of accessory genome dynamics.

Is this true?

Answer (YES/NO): NO